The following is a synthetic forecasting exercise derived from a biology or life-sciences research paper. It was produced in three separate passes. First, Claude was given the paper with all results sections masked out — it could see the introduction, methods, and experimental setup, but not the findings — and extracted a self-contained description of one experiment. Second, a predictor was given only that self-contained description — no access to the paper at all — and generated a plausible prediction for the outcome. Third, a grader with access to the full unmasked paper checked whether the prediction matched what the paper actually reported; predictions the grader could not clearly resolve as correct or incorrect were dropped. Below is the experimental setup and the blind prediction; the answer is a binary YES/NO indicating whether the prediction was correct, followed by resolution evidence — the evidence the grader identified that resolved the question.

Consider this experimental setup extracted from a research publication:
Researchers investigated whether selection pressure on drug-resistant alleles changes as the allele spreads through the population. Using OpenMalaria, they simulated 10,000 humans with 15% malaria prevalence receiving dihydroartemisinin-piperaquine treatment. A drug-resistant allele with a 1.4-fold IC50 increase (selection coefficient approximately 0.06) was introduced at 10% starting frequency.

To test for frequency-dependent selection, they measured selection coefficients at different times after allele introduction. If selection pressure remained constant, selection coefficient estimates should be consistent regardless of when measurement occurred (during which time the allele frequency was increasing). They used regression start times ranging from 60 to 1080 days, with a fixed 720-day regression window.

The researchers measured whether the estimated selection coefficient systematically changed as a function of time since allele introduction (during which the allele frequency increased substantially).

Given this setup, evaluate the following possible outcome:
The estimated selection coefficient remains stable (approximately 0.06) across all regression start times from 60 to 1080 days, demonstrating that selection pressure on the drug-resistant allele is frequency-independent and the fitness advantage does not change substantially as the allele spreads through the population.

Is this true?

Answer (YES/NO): YES